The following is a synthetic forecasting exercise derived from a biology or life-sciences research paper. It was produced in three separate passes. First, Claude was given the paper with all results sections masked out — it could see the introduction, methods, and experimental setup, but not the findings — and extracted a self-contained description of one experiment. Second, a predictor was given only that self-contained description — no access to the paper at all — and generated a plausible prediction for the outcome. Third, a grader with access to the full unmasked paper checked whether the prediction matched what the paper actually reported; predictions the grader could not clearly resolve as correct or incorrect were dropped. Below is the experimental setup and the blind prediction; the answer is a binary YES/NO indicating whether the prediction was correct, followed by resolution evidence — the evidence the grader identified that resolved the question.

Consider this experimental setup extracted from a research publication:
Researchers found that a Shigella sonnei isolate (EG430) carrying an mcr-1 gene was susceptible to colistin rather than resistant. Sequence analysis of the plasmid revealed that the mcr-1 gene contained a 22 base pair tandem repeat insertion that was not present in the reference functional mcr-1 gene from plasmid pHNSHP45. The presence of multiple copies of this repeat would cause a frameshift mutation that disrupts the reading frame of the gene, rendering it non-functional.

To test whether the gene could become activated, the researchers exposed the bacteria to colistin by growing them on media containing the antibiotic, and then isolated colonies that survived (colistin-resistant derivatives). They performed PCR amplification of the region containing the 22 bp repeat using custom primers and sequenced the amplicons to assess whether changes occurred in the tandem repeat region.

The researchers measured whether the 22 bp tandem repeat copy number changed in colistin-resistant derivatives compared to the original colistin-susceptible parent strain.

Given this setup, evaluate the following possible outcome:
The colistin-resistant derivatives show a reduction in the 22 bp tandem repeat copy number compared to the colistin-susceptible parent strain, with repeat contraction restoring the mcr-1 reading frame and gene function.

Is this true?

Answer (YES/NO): YES